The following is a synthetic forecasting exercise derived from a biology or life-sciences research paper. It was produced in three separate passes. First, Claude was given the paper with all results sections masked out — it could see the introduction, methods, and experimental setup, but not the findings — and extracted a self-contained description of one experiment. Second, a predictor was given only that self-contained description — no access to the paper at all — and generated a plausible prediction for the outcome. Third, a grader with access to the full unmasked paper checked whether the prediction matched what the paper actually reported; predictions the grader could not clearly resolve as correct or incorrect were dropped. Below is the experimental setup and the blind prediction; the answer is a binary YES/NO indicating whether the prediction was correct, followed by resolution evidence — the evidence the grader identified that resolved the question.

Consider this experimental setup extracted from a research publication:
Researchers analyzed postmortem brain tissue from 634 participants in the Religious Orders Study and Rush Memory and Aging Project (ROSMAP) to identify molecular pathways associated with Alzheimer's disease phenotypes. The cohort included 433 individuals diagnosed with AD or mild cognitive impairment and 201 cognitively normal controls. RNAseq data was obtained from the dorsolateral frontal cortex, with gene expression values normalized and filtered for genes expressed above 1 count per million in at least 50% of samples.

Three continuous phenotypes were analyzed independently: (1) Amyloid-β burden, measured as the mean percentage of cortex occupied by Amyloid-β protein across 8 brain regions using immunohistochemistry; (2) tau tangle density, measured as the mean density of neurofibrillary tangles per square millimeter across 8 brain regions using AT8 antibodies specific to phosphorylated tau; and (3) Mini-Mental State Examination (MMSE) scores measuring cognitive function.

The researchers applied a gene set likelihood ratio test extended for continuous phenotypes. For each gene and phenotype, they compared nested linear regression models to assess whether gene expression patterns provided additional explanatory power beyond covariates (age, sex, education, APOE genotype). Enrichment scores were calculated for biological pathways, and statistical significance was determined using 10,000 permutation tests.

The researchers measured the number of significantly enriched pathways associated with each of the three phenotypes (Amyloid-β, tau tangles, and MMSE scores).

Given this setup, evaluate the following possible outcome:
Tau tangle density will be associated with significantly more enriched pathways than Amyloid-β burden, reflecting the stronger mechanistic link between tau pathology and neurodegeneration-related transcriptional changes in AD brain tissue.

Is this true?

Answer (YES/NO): NO